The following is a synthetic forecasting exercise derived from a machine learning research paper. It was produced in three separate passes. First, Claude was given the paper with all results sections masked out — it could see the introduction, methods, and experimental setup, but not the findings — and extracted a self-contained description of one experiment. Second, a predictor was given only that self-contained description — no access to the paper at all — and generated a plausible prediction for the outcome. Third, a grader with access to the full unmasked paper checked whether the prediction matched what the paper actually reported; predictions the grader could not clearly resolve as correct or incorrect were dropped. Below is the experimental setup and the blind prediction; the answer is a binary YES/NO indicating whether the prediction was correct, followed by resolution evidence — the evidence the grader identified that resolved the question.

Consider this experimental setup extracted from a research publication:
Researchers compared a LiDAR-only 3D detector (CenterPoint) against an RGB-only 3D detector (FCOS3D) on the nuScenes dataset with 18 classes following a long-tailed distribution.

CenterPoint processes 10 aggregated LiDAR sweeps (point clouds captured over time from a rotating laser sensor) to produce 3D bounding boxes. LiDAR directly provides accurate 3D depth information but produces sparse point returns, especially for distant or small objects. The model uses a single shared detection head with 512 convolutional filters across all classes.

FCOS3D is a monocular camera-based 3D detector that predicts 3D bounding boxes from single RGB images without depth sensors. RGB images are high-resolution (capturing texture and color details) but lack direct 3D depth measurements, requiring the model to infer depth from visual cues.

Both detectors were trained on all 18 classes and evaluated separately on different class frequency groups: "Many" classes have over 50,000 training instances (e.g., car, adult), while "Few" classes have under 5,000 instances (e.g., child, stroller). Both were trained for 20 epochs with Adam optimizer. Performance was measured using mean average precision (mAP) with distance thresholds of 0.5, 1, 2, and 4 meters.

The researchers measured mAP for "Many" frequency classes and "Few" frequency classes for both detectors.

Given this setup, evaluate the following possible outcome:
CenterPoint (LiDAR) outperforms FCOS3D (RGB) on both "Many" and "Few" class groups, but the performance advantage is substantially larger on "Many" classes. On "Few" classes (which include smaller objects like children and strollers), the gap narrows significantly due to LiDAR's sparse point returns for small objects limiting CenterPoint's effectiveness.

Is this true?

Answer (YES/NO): YES